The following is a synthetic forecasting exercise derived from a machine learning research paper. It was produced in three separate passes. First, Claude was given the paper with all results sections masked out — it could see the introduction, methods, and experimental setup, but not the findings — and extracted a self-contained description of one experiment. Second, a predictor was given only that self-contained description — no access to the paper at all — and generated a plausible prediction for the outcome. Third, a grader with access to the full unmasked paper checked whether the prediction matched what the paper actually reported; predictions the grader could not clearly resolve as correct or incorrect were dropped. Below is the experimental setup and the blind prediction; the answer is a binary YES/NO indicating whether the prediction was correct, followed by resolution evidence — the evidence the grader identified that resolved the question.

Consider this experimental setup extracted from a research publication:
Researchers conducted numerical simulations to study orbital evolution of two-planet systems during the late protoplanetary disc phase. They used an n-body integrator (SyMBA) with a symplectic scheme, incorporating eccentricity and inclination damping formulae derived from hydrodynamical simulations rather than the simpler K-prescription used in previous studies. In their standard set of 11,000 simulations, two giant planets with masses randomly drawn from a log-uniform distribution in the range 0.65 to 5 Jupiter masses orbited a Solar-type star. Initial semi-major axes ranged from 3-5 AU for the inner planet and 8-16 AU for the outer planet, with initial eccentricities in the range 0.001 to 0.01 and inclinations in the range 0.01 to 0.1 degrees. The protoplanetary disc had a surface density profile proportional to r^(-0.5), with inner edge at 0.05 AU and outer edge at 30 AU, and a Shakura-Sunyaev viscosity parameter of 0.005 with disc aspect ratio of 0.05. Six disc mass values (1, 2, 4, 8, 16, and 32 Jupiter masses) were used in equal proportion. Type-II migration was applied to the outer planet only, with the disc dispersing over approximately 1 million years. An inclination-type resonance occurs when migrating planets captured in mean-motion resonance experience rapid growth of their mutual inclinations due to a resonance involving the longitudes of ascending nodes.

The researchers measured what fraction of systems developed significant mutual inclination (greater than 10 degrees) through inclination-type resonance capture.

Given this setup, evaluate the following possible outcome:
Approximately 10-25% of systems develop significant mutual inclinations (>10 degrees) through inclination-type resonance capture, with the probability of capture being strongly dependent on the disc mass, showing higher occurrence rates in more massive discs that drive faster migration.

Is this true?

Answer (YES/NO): NO